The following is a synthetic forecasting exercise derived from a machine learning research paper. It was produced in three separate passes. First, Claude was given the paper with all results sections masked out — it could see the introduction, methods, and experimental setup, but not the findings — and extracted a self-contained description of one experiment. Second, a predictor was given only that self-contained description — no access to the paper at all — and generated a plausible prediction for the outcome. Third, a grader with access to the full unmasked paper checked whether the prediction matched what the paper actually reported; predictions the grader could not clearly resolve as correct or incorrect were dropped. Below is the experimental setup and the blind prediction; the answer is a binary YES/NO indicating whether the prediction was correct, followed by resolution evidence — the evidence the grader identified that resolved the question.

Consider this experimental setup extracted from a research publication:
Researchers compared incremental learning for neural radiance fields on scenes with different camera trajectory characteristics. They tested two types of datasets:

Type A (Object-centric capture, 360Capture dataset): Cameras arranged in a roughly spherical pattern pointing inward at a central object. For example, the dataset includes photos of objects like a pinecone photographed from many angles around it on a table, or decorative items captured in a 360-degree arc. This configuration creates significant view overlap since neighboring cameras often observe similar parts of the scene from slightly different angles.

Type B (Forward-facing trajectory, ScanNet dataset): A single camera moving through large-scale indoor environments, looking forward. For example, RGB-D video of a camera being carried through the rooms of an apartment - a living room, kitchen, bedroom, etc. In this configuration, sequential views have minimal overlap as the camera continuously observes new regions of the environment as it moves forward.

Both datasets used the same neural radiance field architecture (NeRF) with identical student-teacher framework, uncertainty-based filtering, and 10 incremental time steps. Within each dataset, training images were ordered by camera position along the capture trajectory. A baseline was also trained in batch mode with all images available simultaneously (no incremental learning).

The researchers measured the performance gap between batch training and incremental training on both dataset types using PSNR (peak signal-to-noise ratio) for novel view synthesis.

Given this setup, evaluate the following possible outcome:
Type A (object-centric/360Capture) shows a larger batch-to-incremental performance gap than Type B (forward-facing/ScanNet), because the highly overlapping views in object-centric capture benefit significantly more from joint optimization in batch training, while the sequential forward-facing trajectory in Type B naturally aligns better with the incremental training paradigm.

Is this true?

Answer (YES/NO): NO